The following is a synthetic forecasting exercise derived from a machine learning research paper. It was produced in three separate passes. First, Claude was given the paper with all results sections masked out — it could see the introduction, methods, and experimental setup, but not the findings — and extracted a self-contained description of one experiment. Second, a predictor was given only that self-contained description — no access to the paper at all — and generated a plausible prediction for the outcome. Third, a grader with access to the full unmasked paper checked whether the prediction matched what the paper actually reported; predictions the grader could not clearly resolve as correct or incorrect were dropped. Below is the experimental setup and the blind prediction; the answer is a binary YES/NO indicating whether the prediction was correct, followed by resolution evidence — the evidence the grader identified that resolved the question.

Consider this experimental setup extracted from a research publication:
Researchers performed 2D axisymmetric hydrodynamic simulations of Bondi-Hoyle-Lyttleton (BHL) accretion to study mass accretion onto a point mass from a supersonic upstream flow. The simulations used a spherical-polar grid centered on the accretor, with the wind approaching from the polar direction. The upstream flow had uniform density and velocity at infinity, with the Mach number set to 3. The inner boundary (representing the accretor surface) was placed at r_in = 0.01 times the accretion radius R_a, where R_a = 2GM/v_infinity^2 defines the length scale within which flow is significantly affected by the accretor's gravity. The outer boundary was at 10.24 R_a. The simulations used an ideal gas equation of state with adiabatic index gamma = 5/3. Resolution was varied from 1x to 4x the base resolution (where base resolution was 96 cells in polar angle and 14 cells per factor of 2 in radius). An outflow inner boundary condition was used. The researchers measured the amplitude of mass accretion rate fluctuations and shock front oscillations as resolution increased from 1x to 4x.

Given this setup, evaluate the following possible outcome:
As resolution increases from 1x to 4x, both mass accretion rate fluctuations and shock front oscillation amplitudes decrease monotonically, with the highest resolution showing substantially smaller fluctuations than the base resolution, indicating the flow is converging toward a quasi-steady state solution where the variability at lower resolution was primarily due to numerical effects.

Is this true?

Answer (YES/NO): NO